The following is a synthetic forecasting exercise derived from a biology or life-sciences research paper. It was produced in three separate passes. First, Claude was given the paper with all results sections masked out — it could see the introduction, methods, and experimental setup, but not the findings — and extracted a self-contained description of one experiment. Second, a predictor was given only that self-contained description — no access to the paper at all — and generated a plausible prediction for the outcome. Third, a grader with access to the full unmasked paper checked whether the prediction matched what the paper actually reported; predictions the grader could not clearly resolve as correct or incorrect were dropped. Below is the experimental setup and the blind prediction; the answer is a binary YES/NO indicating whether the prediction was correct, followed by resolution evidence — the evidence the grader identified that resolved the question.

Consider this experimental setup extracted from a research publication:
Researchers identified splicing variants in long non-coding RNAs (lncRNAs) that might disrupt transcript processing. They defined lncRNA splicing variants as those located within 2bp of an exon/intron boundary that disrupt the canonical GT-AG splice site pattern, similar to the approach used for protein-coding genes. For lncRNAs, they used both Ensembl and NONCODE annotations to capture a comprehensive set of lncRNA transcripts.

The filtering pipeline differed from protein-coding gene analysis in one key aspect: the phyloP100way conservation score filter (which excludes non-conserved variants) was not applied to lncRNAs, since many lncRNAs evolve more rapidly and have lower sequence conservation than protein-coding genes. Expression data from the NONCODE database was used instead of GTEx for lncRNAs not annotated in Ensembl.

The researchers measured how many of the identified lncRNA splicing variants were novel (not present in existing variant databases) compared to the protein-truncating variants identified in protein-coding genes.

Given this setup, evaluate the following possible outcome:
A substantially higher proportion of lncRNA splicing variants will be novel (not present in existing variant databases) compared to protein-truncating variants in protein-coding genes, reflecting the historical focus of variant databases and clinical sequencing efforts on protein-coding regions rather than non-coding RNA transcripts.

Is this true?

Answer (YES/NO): NO